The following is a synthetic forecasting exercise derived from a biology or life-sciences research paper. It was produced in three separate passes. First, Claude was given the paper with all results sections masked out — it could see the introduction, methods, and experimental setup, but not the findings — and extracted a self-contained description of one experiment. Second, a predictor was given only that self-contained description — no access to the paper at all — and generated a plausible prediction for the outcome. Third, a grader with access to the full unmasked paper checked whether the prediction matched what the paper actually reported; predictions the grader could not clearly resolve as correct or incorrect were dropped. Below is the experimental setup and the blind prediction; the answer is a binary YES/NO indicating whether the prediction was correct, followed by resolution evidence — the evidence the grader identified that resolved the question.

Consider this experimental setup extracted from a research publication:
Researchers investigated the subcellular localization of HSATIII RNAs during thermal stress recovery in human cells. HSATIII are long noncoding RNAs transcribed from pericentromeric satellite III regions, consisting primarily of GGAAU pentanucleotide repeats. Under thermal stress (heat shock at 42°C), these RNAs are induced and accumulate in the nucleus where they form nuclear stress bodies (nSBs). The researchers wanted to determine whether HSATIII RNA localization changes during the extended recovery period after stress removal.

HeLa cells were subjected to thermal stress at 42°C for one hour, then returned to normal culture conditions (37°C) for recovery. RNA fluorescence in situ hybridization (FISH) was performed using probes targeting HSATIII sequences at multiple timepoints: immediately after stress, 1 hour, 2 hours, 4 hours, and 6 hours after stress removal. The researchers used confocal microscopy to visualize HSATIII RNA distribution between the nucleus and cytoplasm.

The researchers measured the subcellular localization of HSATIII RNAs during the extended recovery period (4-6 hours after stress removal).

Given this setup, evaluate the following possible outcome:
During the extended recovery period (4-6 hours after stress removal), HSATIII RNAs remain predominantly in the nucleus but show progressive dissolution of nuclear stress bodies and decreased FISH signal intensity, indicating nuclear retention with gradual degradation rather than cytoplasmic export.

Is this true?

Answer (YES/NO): NO